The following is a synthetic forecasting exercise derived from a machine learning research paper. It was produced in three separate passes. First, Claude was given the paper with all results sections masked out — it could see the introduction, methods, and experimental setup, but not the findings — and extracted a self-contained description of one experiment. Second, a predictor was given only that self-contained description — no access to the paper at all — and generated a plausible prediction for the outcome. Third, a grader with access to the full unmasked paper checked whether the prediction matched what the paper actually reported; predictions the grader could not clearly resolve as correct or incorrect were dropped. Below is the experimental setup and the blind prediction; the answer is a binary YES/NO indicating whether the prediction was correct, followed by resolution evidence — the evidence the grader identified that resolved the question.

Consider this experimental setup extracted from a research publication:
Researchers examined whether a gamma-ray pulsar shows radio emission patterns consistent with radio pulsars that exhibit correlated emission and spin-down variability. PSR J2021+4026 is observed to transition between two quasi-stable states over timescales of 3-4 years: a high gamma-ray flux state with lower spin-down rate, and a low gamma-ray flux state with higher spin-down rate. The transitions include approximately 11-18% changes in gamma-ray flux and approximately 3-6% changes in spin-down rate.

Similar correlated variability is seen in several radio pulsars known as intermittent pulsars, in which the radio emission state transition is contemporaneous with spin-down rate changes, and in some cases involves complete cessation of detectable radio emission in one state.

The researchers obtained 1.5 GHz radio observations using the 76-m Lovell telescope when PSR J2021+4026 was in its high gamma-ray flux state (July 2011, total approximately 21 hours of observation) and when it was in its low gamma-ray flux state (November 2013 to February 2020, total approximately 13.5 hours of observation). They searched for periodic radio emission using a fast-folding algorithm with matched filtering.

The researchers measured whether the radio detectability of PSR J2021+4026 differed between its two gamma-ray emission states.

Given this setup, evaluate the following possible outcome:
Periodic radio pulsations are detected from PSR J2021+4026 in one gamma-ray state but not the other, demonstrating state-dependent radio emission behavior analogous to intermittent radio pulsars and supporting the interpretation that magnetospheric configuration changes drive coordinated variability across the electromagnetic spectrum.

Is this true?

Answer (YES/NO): NO